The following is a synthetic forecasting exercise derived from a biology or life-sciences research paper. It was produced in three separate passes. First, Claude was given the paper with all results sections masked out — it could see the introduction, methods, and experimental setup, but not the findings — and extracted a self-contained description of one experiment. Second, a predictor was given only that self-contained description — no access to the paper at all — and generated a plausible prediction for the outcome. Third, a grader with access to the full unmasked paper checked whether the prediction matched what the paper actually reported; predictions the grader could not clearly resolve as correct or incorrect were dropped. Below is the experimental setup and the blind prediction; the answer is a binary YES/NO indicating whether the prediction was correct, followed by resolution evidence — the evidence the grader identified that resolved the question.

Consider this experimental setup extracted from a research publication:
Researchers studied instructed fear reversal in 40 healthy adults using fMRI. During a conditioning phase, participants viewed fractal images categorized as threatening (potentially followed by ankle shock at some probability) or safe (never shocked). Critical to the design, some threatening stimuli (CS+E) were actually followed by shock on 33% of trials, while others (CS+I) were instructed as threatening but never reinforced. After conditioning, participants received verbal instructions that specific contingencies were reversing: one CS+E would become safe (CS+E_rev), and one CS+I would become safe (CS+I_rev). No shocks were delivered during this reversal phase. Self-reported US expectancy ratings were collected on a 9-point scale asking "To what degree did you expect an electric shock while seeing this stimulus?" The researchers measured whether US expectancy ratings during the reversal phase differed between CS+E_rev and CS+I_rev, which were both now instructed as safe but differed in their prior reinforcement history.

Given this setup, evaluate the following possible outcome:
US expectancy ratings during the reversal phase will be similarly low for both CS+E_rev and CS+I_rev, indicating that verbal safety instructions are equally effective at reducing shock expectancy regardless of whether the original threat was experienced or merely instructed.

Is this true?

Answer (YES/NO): YES